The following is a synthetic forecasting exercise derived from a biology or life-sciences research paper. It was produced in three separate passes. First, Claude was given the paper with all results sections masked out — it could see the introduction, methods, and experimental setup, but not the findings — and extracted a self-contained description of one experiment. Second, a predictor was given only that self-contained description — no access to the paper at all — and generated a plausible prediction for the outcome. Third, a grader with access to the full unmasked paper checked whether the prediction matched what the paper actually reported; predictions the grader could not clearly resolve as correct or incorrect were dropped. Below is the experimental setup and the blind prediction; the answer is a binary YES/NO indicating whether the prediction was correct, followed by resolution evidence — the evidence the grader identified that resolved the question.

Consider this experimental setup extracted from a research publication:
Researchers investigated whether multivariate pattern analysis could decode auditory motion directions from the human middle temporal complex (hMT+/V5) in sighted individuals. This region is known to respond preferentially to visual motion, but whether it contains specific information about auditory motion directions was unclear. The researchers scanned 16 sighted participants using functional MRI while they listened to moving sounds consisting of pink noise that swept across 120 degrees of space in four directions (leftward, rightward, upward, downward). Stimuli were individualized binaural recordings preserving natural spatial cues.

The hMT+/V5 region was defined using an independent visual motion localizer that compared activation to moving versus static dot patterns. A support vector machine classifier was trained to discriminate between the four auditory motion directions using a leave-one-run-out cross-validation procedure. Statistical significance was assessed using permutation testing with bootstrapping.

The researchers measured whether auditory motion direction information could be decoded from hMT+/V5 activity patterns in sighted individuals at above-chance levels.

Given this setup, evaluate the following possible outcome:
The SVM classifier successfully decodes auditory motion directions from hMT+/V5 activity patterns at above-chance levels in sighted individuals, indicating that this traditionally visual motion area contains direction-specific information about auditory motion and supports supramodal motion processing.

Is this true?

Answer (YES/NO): YES